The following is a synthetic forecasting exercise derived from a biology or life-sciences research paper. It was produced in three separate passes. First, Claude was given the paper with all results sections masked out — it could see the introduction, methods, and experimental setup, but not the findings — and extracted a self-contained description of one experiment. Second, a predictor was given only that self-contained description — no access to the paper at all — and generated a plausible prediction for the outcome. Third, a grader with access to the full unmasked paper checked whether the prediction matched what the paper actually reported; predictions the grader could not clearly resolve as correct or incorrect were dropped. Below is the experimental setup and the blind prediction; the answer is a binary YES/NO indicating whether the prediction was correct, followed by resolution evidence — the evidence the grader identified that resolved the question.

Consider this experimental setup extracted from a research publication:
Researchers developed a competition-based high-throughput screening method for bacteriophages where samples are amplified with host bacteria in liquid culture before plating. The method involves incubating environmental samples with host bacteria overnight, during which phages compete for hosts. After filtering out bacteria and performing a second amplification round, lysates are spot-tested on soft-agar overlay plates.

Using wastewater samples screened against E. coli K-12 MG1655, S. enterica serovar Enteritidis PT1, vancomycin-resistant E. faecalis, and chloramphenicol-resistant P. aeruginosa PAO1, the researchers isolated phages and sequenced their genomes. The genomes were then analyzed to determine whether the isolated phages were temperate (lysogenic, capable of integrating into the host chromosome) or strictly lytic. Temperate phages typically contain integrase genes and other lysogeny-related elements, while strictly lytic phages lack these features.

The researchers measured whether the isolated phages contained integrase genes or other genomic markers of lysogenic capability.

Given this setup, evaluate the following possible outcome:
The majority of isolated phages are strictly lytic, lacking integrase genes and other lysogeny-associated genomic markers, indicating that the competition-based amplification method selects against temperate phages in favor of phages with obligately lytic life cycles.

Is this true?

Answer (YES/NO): YES